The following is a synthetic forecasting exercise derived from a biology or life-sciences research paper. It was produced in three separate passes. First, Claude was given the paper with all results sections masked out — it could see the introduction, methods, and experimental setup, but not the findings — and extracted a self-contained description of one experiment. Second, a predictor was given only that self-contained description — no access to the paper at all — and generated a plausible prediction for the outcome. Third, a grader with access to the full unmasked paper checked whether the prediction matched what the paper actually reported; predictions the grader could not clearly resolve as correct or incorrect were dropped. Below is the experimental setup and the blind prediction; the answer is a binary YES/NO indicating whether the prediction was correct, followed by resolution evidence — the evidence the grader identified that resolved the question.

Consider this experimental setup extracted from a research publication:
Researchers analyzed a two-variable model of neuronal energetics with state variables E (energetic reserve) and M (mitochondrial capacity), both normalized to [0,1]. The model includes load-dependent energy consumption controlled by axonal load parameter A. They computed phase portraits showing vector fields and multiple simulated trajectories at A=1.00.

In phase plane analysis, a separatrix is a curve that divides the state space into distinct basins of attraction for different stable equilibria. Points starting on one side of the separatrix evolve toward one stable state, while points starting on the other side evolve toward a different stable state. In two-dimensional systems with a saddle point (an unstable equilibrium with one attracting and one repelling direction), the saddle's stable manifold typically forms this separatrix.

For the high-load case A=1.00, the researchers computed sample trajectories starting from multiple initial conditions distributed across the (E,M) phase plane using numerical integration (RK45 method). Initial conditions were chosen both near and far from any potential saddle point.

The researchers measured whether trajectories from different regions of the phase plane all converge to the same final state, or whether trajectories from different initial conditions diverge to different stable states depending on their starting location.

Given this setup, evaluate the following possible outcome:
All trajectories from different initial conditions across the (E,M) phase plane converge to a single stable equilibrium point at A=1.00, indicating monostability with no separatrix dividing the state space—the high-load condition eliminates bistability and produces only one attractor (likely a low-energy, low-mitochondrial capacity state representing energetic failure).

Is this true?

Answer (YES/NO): NO